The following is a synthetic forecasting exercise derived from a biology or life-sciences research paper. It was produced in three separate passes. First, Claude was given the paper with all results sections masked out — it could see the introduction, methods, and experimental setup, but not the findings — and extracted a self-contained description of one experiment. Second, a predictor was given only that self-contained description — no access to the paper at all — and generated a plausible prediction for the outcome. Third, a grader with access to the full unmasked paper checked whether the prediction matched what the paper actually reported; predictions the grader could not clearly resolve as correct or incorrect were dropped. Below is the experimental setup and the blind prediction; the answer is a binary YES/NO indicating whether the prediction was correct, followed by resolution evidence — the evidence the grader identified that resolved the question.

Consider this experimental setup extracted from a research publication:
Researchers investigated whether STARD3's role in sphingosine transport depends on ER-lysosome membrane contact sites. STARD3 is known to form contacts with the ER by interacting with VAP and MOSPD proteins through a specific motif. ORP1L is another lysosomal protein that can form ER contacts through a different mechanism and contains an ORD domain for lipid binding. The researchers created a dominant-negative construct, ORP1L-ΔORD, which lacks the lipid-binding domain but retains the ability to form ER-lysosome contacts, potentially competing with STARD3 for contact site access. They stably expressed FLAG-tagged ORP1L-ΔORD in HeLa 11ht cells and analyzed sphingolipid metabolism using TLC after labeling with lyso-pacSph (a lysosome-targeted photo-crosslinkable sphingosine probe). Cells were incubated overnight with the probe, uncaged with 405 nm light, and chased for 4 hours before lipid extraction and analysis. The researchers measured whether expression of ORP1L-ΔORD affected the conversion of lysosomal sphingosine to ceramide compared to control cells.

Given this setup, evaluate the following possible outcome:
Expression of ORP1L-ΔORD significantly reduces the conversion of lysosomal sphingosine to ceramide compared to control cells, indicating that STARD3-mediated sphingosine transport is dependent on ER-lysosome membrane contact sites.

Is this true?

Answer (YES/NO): NO